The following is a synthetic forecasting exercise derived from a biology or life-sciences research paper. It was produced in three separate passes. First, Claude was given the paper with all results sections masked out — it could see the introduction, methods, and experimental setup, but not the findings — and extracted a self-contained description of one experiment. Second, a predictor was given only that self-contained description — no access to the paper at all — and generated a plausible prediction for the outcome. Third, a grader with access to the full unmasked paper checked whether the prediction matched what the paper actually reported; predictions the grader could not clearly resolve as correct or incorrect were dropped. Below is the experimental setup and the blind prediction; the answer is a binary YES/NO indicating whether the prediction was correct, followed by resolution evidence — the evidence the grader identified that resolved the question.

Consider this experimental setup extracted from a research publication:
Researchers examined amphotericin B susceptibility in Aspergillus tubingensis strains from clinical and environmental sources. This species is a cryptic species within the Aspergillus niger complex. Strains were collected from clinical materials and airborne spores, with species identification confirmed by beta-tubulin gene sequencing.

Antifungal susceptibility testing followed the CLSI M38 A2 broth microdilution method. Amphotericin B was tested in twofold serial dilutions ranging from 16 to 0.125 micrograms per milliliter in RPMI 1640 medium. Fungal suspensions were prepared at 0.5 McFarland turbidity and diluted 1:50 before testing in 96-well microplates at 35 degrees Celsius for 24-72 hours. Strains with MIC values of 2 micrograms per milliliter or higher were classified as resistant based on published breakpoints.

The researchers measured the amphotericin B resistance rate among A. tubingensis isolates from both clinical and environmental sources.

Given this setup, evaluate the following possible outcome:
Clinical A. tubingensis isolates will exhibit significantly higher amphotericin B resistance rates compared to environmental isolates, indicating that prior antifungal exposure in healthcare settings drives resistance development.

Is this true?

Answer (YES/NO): NO